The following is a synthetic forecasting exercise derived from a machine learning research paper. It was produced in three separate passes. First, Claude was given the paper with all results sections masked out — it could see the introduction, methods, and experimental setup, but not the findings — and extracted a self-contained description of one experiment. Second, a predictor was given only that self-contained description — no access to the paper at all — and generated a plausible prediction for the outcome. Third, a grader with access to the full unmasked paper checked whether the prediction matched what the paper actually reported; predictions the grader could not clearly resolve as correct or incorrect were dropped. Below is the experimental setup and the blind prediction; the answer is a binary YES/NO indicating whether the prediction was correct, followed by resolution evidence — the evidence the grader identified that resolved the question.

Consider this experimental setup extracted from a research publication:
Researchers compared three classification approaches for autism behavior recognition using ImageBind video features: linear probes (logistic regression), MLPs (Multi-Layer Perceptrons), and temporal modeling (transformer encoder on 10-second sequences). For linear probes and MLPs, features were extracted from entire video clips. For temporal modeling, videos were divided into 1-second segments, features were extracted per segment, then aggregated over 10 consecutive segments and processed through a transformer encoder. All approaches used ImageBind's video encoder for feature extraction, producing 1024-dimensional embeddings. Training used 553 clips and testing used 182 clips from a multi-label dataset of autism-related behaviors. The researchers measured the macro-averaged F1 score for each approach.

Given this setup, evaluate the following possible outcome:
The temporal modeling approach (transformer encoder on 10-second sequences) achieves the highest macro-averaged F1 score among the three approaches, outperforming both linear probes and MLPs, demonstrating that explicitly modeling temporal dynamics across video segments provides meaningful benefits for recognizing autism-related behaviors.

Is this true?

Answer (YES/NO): YES